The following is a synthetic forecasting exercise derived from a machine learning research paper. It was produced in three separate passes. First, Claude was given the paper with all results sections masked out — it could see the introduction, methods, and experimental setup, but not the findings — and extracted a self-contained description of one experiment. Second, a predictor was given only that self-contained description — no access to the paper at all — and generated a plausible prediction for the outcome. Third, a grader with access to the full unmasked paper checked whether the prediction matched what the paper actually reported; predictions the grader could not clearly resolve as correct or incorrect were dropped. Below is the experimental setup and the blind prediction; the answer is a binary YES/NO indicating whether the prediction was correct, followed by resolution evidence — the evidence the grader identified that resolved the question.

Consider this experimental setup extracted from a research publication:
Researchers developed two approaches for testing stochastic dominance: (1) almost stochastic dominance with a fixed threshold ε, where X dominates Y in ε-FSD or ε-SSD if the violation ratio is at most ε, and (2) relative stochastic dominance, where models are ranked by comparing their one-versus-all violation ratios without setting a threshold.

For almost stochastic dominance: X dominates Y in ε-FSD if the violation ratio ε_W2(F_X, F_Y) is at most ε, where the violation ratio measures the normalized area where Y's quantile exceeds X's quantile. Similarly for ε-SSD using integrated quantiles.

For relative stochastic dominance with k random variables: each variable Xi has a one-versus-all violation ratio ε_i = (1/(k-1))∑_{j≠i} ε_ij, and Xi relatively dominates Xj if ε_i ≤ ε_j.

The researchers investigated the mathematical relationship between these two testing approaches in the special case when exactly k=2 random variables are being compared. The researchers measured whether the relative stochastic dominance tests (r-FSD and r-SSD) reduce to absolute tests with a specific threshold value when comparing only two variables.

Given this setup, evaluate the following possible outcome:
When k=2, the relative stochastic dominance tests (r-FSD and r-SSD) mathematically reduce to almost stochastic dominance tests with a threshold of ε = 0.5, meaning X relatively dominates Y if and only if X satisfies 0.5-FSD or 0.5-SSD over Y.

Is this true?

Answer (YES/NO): YES